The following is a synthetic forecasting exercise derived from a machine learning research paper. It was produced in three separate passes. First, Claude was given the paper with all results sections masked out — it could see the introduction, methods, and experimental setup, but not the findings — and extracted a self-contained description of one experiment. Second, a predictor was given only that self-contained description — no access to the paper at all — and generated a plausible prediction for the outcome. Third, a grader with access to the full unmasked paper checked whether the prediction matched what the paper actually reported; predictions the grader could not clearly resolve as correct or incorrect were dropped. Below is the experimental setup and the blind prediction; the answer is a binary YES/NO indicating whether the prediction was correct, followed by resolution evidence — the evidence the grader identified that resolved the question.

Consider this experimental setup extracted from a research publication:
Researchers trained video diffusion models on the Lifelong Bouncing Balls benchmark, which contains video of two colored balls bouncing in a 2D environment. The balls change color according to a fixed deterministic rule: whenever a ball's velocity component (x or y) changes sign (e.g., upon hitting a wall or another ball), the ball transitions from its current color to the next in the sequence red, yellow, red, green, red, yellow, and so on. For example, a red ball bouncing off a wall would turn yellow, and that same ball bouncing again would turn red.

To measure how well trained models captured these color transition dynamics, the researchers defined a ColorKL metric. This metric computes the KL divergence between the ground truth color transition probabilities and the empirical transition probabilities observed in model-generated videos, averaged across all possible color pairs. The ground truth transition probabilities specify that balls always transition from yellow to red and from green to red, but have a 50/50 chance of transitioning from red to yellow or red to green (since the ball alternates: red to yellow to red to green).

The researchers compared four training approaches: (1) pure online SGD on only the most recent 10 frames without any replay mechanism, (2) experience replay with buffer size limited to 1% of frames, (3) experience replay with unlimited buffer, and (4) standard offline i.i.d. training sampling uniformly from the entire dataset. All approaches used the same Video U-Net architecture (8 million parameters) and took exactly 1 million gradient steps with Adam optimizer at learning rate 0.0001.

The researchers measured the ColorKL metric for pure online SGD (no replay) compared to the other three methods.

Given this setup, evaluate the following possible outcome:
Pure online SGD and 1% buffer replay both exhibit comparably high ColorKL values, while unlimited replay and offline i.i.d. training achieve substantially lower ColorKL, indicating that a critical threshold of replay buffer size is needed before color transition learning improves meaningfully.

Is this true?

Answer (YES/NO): NO